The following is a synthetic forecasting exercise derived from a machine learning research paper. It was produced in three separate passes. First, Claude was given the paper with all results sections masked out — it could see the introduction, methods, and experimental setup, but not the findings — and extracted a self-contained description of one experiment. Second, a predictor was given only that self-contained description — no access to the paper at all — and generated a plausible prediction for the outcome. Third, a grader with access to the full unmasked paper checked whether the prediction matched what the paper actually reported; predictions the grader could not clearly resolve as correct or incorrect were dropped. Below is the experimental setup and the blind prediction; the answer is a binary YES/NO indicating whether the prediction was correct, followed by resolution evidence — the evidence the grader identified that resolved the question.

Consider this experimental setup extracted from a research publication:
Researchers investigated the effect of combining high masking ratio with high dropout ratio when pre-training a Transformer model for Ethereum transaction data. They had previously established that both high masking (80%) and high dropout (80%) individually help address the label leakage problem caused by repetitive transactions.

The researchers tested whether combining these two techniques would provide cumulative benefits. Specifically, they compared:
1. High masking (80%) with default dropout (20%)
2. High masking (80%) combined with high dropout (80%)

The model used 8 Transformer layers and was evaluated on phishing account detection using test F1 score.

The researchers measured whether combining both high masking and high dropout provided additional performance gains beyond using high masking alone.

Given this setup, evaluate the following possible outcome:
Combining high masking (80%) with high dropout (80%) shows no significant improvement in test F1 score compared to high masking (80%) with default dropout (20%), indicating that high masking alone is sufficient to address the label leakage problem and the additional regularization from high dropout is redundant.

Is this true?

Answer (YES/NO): YES